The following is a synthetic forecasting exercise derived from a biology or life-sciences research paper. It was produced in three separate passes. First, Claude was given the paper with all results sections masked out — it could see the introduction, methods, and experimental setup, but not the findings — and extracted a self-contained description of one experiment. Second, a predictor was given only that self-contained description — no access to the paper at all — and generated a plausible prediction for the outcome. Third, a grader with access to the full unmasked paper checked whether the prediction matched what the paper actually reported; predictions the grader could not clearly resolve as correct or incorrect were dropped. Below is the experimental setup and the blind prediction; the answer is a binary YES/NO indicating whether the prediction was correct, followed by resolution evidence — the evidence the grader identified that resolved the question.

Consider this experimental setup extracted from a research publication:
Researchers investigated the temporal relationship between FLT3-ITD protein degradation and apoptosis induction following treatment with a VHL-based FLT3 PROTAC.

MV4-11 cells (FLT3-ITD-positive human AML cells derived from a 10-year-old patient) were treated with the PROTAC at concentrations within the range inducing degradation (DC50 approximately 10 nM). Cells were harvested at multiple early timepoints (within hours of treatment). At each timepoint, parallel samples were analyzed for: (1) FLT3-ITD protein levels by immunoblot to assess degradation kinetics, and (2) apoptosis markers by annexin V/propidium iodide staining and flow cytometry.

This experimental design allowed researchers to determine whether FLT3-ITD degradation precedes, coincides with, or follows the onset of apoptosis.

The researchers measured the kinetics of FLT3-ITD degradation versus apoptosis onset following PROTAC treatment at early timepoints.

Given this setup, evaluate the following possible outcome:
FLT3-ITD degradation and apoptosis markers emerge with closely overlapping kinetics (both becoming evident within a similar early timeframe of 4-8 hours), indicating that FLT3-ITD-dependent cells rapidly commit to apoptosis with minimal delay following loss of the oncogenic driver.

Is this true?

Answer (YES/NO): NO